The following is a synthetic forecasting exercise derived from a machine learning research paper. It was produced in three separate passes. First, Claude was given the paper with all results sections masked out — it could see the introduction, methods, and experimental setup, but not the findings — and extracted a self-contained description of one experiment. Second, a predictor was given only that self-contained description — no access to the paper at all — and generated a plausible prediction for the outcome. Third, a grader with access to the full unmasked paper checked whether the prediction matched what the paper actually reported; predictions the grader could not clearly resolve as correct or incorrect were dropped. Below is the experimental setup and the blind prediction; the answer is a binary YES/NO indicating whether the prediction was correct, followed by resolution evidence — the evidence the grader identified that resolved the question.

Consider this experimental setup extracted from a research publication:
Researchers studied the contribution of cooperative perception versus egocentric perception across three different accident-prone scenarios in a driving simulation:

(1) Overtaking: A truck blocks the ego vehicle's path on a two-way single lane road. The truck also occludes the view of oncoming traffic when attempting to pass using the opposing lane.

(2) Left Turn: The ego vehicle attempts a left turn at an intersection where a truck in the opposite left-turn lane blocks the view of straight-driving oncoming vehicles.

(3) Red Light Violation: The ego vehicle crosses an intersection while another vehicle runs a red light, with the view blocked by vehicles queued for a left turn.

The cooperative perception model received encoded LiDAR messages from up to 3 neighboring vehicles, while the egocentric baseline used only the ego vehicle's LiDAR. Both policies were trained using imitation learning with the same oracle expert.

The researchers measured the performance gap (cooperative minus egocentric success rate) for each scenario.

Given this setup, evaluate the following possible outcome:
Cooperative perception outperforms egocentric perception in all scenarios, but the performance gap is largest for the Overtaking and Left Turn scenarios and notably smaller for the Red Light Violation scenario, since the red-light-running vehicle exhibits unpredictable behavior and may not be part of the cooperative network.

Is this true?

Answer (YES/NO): YES